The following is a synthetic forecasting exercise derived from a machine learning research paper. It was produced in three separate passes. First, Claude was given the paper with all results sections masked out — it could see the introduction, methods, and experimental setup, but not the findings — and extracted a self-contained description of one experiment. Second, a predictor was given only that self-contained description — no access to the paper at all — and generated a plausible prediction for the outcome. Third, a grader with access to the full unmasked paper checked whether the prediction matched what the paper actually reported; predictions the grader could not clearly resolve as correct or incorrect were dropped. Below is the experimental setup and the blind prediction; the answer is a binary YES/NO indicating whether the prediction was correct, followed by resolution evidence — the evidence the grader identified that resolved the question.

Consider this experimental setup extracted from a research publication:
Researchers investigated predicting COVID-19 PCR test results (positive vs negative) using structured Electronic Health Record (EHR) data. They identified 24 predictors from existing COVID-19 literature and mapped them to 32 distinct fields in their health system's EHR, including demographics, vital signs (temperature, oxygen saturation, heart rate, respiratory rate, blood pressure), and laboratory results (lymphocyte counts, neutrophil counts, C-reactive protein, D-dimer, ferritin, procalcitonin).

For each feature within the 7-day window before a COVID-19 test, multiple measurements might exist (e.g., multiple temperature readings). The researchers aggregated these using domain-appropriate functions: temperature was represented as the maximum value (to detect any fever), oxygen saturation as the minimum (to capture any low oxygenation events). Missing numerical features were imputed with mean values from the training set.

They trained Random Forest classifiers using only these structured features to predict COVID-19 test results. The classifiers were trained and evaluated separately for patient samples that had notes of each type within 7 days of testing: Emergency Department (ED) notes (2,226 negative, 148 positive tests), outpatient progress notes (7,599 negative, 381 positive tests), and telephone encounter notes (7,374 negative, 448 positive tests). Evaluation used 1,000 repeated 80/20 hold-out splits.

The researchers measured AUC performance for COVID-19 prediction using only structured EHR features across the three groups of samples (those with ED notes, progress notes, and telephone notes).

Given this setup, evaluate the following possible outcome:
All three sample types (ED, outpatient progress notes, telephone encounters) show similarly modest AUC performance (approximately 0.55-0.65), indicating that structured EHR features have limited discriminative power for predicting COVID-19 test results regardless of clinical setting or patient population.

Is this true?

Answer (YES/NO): NO